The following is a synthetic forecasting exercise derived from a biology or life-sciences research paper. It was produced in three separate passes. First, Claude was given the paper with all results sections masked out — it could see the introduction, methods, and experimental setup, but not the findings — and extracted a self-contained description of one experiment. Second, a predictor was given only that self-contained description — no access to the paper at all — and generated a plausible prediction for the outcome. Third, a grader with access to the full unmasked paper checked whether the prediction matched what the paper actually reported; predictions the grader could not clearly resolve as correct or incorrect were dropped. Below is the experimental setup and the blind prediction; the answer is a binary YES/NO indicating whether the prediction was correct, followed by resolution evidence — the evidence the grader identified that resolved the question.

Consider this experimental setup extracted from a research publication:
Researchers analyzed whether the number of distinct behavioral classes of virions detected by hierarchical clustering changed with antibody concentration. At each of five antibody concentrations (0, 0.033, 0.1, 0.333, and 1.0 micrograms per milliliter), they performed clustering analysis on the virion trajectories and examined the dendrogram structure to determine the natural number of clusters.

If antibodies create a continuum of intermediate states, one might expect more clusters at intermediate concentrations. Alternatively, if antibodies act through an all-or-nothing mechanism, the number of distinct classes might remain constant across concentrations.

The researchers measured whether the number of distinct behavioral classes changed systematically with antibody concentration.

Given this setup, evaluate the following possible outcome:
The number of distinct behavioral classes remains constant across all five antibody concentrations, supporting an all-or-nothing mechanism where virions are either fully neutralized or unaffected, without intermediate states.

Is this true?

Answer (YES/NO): YES